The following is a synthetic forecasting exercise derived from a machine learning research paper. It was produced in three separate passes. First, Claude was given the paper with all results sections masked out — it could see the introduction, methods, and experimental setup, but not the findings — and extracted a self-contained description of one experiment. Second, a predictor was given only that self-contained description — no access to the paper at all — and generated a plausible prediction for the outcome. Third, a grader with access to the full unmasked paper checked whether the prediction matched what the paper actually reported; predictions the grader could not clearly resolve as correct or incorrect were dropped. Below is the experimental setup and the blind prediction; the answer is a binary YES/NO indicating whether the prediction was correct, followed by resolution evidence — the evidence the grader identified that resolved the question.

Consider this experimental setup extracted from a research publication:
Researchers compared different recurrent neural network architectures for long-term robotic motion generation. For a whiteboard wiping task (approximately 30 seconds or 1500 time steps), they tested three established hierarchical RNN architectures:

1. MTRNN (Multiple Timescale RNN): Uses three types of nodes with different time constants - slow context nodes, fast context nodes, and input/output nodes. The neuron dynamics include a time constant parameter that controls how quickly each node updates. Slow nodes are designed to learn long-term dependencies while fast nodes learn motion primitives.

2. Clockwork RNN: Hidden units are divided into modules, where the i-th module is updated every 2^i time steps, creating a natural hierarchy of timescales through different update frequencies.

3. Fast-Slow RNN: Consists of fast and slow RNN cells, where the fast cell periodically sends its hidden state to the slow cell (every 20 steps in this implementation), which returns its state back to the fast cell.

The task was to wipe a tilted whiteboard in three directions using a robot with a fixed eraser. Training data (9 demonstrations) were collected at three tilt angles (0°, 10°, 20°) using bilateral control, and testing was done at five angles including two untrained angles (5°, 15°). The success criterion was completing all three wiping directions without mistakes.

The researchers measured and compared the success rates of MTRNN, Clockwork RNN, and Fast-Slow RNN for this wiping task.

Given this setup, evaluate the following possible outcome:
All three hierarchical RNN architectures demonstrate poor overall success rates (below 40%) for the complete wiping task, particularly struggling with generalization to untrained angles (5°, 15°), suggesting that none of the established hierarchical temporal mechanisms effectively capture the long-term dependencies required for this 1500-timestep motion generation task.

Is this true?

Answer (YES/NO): NO